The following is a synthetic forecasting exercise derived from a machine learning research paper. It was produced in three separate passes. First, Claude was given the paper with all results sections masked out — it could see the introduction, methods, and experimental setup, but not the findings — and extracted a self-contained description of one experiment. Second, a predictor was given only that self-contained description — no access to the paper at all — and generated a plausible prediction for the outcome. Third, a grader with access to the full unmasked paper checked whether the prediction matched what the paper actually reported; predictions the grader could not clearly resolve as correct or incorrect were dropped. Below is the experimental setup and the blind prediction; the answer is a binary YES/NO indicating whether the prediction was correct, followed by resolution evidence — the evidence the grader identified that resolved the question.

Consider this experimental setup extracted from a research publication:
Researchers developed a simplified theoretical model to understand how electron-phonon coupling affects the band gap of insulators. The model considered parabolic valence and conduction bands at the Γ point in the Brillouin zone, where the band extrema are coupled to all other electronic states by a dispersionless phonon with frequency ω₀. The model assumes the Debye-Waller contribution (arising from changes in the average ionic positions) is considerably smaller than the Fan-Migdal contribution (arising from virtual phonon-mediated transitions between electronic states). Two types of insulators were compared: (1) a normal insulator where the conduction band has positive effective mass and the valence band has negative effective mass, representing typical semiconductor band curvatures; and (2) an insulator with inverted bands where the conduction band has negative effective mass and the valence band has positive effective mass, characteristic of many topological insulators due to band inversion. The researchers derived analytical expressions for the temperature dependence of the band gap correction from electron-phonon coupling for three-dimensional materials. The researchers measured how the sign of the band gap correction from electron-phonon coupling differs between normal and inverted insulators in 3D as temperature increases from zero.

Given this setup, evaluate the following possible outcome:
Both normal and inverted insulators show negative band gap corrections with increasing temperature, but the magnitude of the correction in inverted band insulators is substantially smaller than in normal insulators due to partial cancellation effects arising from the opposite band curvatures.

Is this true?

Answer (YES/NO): NO